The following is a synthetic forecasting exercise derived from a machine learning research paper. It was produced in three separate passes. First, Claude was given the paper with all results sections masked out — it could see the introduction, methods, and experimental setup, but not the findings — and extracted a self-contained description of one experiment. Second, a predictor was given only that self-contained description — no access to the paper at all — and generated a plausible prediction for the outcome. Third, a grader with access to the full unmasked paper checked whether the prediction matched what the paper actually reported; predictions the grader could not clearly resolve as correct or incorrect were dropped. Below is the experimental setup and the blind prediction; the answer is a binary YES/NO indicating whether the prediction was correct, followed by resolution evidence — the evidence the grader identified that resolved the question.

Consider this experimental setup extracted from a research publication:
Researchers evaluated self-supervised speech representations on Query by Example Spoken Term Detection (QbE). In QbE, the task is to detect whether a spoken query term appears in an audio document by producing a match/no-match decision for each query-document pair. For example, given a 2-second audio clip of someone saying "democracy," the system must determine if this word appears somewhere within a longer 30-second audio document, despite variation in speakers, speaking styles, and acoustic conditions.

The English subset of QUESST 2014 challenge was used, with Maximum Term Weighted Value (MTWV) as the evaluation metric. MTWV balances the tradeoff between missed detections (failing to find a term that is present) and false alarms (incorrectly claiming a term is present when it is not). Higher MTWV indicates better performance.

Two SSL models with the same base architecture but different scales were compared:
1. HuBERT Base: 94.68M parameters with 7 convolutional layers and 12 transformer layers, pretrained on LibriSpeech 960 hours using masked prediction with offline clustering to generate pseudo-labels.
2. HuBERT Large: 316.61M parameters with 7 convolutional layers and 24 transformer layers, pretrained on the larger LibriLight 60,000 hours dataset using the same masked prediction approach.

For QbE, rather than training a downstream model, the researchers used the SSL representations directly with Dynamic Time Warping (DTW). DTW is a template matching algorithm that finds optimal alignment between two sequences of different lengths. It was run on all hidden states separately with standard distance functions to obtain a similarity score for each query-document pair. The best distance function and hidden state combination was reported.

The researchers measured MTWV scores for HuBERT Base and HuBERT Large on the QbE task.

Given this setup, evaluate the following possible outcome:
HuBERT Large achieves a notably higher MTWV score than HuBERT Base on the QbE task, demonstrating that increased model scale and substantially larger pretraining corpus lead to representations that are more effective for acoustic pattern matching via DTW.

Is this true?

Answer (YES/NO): NO